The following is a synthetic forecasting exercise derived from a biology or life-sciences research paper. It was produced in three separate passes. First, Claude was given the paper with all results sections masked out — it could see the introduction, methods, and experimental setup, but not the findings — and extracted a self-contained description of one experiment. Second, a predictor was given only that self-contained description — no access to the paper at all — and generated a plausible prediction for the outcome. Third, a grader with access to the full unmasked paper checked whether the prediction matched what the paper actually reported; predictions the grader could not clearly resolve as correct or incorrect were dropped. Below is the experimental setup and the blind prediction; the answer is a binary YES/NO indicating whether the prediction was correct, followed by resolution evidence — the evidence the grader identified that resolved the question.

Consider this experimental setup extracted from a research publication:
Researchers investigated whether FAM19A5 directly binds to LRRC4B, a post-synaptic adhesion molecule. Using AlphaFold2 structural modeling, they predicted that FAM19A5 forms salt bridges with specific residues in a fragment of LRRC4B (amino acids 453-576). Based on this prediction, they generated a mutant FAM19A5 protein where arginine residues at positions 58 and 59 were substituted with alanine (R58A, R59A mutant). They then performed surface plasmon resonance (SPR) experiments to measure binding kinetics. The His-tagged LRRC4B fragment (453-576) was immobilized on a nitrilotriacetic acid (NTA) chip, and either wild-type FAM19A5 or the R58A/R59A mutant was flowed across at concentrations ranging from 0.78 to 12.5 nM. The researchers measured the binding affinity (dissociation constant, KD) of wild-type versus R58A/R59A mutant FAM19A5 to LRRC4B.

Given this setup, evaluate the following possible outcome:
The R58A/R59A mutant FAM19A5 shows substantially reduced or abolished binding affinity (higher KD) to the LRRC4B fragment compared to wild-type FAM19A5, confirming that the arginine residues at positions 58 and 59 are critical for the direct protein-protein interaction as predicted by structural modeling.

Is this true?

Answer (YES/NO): NO